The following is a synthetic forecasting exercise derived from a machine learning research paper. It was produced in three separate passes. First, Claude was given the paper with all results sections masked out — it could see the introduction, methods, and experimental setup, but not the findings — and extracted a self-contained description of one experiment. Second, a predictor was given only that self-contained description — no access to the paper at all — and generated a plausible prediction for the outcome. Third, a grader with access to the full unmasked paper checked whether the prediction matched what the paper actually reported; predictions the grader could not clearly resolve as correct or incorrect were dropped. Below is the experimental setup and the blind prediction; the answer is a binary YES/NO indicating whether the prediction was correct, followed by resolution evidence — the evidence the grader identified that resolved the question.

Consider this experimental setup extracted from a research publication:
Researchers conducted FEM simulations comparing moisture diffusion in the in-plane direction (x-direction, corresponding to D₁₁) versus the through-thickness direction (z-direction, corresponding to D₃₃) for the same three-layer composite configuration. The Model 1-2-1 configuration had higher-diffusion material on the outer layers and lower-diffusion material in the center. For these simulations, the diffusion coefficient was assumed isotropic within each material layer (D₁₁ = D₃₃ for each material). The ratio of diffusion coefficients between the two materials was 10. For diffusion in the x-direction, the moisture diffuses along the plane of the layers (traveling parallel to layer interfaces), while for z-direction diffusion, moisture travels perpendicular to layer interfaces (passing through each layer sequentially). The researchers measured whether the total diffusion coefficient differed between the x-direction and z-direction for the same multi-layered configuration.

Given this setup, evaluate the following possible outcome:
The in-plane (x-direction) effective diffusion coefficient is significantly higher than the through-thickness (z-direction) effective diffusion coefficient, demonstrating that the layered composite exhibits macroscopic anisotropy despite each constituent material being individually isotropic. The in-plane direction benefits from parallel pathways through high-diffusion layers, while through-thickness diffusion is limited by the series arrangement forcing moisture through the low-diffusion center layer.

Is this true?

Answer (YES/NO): NO